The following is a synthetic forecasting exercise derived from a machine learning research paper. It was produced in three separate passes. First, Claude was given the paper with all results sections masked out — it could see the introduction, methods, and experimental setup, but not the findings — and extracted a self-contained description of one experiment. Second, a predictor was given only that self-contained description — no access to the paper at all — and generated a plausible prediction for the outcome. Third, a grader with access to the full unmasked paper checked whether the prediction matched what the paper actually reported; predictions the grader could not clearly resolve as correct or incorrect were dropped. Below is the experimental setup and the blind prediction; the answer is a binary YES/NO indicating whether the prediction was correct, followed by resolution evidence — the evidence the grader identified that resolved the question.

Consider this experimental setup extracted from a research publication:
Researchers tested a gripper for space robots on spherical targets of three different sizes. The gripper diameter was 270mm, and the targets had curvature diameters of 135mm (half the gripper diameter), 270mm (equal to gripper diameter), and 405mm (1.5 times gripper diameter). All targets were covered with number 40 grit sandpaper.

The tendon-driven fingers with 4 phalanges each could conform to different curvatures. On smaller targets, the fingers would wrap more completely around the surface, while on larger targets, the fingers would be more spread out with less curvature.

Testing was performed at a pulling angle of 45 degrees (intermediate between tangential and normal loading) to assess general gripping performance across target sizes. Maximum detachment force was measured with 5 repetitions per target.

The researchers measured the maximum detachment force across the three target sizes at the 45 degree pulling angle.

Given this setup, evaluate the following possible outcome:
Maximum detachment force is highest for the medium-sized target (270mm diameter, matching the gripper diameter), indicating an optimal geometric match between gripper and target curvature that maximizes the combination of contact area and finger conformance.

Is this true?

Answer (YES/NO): NO